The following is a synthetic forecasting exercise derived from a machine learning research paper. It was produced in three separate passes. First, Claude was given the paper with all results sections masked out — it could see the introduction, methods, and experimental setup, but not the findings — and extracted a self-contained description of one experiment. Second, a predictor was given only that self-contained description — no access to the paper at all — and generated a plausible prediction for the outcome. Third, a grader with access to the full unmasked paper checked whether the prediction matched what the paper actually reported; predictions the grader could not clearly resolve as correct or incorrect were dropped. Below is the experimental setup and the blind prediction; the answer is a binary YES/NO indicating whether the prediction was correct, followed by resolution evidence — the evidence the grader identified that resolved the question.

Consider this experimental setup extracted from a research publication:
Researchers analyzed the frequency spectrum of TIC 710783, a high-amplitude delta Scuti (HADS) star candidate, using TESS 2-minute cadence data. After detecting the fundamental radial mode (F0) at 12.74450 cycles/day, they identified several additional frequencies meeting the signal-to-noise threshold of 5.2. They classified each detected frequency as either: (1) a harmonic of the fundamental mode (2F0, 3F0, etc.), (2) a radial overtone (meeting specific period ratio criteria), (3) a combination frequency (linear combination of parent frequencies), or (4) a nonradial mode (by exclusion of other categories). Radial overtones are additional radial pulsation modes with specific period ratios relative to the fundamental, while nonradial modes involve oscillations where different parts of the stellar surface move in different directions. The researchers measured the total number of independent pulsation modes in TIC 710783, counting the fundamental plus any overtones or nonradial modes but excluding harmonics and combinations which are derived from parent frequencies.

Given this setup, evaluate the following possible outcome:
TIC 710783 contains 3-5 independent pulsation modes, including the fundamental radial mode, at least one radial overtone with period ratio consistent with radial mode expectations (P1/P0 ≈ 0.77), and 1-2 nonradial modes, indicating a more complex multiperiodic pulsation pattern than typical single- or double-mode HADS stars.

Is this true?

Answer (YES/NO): NO